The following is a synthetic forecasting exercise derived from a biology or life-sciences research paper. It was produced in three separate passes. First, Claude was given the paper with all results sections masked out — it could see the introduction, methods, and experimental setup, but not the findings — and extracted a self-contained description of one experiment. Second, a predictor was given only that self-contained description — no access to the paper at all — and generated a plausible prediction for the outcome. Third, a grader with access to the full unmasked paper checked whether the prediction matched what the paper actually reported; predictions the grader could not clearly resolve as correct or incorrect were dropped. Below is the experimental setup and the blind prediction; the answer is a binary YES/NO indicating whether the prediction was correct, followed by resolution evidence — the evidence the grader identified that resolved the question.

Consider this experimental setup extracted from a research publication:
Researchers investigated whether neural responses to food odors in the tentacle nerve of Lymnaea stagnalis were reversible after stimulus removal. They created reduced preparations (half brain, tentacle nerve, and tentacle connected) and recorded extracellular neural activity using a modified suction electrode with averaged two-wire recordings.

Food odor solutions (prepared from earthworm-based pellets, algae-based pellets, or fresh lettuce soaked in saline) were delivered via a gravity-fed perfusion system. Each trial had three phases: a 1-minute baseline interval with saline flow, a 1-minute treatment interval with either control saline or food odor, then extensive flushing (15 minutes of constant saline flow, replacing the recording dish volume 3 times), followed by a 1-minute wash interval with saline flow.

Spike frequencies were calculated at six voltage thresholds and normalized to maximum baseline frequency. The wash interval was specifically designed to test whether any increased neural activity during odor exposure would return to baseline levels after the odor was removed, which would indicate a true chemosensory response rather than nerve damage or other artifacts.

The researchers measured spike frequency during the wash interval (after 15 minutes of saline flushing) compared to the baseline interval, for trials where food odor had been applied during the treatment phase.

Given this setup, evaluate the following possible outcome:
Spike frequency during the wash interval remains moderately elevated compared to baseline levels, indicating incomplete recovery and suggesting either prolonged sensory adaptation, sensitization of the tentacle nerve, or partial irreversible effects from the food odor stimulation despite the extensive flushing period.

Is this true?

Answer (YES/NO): NO